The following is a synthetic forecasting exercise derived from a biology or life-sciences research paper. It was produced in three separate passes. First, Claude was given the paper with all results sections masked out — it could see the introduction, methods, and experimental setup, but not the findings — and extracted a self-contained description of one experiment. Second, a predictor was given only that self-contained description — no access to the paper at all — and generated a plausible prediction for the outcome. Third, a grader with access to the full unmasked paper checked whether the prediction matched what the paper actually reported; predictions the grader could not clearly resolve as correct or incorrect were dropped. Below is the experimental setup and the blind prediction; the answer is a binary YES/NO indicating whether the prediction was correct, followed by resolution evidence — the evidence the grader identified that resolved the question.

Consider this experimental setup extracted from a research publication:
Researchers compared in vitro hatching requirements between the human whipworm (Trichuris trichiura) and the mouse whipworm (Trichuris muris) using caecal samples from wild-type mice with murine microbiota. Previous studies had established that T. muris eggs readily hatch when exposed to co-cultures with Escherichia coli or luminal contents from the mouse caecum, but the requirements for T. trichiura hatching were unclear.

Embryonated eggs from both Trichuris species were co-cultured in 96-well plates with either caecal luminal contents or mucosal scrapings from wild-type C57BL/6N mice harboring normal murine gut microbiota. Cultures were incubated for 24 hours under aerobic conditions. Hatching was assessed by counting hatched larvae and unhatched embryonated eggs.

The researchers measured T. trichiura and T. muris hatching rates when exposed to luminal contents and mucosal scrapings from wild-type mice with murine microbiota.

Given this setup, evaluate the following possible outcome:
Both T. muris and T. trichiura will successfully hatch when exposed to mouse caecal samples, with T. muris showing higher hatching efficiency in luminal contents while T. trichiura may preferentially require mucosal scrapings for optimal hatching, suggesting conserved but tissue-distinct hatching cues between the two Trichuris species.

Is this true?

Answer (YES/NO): NO